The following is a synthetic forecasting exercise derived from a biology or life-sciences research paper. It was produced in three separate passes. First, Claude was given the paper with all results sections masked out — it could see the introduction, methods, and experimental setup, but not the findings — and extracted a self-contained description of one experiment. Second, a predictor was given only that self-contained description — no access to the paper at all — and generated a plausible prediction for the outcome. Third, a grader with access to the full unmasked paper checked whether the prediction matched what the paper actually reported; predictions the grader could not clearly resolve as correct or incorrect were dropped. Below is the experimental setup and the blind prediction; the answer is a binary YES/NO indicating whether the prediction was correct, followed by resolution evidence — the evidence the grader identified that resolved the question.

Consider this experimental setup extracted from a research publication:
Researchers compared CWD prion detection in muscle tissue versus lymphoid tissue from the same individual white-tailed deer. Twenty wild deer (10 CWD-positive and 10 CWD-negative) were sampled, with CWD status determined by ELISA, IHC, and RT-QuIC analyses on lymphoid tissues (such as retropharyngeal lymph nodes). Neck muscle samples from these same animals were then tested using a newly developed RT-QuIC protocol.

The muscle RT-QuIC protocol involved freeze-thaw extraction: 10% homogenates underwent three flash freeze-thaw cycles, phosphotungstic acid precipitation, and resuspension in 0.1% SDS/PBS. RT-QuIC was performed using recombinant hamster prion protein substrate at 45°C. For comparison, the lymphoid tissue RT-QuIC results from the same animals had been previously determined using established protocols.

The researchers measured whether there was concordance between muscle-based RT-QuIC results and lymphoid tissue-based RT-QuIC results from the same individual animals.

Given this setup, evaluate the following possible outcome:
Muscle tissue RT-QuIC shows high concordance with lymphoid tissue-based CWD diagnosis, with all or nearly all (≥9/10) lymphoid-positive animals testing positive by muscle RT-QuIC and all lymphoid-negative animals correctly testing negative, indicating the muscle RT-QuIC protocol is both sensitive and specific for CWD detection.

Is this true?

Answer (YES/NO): NO